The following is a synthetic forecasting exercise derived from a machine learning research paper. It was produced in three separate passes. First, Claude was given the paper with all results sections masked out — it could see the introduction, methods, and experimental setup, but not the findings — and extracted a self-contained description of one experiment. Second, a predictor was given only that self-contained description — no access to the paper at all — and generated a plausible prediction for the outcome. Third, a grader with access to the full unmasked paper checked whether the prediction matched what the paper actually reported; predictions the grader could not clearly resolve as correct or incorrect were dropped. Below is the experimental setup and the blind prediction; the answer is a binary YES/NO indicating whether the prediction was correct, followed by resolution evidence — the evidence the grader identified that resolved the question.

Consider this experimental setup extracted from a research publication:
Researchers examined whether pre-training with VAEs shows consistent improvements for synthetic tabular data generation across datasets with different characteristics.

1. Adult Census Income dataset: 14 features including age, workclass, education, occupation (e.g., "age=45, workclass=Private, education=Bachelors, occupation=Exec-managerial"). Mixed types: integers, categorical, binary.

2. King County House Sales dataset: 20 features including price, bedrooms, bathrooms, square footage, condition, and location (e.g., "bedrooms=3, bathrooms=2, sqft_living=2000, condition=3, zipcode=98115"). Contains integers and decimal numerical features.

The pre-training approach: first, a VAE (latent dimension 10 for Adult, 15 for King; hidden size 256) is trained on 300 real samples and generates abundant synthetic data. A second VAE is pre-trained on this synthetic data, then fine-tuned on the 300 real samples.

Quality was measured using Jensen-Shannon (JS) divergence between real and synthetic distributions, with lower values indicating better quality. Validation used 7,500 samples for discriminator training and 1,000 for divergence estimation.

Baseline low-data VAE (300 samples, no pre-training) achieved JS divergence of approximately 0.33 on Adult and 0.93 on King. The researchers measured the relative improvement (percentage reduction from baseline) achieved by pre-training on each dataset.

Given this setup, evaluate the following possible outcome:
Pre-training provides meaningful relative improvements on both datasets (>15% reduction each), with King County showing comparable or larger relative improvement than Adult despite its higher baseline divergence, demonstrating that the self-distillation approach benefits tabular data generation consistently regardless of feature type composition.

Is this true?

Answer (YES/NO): NO